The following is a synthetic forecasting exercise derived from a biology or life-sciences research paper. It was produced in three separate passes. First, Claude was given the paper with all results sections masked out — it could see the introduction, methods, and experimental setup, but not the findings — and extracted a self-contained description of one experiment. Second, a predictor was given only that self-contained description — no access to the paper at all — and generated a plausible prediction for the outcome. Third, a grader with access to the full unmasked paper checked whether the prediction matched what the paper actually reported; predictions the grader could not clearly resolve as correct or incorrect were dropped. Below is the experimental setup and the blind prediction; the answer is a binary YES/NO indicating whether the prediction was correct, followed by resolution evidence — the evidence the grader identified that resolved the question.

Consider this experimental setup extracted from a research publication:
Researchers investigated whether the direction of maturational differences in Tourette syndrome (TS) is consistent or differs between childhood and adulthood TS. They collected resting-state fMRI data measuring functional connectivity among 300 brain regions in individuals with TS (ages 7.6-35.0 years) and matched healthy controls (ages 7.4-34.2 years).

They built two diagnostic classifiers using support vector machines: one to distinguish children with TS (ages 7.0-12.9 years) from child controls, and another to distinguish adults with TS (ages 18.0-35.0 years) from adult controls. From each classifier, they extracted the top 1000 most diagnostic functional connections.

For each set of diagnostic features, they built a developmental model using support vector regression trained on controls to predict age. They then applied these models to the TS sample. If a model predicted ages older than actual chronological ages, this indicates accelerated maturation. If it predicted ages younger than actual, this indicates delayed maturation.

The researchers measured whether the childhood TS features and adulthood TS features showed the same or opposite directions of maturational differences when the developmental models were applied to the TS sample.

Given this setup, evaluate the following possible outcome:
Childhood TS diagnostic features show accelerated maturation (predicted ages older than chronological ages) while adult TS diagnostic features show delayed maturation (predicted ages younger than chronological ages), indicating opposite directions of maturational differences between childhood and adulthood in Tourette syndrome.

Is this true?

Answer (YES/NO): YES